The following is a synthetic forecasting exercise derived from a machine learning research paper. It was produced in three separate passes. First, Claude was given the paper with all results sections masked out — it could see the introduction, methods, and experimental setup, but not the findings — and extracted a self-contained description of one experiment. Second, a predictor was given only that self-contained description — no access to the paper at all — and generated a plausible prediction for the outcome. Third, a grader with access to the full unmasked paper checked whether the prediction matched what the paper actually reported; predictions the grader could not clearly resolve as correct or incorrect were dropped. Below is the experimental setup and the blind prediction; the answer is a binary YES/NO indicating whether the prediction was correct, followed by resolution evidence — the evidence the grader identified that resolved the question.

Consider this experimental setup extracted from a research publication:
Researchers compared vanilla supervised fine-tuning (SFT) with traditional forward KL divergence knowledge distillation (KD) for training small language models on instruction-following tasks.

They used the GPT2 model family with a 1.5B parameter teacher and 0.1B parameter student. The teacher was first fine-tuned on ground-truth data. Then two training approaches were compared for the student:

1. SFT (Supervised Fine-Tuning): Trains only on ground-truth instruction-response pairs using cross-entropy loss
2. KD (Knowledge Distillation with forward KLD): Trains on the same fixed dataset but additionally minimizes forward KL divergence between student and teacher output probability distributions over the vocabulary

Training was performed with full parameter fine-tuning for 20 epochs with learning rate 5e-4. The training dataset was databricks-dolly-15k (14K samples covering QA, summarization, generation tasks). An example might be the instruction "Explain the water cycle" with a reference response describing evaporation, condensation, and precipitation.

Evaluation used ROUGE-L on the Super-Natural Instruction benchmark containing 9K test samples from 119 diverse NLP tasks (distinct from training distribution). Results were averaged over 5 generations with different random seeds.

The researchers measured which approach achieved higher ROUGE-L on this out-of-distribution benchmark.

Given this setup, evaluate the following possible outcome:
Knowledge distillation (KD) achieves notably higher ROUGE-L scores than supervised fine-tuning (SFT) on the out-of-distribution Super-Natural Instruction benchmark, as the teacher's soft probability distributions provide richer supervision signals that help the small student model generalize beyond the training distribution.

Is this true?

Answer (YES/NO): NO